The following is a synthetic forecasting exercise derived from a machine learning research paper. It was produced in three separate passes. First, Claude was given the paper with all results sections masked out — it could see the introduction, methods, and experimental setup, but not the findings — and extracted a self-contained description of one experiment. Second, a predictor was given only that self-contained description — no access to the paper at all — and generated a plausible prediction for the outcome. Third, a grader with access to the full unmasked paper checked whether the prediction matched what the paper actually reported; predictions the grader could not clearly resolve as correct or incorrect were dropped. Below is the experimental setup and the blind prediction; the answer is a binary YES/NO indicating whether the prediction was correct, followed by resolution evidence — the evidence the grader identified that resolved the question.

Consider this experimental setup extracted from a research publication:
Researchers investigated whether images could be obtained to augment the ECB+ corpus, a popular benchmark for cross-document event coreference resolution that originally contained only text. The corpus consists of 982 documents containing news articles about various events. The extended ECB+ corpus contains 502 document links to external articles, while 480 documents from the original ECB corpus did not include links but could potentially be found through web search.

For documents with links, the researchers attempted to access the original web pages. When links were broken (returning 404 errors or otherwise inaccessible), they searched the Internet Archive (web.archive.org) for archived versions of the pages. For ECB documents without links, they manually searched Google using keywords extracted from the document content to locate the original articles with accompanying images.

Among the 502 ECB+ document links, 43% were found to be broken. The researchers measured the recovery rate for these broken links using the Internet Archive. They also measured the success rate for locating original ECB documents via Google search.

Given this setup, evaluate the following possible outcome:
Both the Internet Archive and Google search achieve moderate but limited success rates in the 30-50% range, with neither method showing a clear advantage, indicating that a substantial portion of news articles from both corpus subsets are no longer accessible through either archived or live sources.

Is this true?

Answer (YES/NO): NO